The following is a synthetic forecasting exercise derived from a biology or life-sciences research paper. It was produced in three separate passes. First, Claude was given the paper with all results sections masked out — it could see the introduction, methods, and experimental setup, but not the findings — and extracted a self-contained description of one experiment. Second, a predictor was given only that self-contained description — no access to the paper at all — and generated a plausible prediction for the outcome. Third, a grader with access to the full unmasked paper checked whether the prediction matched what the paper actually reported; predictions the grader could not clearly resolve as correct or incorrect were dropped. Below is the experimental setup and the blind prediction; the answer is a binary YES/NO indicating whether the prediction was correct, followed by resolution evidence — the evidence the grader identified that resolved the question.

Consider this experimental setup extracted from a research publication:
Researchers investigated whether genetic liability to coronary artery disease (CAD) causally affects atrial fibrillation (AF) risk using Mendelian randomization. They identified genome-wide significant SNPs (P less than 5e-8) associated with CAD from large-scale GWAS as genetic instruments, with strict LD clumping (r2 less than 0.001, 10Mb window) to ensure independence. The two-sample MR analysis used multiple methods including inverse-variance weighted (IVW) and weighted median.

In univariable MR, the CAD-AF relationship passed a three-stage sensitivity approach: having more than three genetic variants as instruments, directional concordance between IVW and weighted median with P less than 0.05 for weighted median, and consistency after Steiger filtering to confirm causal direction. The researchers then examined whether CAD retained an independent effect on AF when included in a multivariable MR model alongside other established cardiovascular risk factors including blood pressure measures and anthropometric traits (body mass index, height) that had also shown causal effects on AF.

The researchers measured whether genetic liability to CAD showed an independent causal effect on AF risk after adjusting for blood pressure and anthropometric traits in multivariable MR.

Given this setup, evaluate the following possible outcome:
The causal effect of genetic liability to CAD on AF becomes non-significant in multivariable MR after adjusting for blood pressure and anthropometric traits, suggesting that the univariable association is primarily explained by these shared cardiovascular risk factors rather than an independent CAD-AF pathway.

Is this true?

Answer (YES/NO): NO